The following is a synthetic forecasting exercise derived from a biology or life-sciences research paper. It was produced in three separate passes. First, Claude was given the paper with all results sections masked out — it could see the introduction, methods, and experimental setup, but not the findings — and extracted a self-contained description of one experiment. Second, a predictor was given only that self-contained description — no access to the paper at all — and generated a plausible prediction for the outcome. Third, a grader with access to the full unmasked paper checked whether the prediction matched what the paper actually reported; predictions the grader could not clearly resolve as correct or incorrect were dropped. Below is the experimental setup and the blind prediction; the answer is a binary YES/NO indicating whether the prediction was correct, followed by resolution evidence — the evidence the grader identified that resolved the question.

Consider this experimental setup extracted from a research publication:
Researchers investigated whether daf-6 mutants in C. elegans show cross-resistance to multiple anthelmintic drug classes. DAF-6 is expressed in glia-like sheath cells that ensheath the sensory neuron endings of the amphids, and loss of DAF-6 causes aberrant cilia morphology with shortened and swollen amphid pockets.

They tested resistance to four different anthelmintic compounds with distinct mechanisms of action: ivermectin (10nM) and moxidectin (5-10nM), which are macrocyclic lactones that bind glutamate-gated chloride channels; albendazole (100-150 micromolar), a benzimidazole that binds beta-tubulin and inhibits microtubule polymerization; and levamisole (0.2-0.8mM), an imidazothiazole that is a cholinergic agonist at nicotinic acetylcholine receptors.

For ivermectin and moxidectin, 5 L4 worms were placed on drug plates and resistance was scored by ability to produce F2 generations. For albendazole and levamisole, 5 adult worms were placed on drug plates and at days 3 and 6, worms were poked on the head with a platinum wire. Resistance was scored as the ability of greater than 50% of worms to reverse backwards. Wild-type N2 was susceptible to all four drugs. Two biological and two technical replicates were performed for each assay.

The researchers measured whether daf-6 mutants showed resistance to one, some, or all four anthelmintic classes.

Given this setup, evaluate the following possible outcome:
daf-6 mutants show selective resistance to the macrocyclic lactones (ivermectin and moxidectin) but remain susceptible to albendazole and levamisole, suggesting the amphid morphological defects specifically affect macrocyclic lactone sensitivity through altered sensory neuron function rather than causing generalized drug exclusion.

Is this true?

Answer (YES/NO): NO